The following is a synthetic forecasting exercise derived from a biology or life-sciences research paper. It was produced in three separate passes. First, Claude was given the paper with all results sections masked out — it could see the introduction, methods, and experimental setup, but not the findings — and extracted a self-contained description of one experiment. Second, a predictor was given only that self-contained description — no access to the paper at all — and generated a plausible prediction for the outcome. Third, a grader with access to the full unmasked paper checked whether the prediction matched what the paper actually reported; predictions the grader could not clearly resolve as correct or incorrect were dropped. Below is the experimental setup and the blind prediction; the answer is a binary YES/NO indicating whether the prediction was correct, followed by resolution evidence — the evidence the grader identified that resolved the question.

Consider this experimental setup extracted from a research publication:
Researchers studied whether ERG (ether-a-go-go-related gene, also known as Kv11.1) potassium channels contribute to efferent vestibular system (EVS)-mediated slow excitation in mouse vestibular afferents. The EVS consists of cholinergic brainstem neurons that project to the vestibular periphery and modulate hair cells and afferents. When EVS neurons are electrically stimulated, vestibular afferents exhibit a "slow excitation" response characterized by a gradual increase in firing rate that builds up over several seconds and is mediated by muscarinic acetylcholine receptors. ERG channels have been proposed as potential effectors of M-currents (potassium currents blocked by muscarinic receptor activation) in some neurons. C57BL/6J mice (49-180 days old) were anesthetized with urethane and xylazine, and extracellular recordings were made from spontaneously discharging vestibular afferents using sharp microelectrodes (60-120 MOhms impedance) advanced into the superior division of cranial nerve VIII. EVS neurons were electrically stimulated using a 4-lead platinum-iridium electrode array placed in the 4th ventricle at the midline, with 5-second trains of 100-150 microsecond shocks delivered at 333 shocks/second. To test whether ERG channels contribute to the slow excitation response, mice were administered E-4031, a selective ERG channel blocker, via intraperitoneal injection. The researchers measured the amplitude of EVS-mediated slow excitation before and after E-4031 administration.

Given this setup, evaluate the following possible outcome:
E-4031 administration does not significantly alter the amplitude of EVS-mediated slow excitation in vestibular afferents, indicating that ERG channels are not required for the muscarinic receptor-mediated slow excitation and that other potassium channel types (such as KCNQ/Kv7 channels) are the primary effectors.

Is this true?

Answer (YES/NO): YES